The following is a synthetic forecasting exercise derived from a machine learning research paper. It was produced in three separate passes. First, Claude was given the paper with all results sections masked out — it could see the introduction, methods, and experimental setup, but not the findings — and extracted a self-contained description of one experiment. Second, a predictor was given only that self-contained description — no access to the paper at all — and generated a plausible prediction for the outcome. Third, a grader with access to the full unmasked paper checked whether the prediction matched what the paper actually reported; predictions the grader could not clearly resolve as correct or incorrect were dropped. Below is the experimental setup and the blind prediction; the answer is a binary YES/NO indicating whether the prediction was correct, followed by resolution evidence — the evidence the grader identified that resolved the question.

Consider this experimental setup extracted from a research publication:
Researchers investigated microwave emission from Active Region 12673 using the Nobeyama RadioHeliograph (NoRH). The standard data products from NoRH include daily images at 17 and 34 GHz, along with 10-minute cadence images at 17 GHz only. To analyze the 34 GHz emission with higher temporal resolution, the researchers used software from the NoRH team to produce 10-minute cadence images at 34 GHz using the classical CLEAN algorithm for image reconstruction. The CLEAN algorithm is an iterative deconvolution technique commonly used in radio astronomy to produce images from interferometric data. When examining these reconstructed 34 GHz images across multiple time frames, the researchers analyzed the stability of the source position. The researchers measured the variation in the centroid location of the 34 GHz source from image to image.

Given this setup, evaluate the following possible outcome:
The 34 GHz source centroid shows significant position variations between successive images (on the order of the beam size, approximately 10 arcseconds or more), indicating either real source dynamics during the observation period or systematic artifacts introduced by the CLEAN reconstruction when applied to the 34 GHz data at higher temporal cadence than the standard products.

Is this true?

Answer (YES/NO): NO